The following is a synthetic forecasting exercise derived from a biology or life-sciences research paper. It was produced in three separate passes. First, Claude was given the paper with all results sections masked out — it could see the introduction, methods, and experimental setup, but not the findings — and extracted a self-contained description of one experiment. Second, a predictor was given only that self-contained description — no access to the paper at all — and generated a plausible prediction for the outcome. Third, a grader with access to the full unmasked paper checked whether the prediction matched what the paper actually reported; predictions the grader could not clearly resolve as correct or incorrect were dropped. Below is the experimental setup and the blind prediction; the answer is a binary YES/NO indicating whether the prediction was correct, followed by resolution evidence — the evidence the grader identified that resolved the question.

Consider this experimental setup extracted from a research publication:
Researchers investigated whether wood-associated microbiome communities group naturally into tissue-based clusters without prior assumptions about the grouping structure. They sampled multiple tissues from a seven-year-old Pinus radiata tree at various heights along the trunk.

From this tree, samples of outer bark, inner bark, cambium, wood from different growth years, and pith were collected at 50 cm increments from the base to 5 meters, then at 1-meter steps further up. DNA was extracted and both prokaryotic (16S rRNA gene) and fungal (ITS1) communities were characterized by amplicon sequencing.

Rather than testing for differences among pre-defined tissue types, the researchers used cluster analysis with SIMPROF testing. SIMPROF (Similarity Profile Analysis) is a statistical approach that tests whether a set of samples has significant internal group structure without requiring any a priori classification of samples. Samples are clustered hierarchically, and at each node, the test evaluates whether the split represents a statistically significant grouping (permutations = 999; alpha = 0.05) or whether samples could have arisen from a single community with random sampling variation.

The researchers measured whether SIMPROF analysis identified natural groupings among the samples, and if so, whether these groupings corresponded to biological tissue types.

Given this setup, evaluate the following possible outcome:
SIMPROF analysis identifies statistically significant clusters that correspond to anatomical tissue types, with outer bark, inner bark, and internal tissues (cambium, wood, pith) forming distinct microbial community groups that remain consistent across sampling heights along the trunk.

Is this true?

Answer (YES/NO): NO